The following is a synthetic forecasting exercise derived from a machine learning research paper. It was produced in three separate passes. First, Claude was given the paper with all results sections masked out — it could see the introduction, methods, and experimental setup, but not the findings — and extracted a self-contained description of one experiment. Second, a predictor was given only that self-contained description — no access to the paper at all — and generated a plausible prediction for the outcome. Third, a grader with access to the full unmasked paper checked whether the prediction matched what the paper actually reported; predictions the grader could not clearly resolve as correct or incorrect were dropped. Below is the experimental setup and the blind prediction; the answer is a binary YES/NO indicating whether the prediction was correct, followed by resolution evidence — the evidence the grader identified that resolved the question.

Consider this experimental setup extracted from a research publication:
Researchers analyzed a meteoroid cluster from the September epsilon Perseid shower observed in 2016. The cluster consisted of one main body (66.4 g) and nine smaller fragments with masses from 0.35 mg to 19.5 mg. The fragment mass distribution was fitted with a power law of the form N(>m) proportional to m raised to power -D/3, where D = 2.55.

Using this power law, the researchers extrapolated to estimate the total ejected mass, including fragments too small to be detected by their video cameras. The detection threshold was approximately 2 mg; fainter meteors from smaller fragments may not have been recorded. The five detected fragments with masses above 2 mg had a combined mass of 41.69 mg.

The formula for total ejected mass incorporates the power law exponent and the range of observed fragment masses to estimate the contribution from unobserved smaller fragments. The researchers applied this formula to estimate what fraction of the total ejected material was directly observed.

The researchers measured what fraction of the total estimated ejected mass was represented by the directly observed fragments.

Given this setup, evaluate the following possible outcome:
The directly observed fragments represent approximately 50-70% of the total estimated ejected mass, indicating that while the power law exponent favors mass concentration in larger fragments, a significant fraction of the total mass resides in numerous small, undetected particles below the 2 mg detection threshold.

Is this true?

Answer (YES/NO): NO